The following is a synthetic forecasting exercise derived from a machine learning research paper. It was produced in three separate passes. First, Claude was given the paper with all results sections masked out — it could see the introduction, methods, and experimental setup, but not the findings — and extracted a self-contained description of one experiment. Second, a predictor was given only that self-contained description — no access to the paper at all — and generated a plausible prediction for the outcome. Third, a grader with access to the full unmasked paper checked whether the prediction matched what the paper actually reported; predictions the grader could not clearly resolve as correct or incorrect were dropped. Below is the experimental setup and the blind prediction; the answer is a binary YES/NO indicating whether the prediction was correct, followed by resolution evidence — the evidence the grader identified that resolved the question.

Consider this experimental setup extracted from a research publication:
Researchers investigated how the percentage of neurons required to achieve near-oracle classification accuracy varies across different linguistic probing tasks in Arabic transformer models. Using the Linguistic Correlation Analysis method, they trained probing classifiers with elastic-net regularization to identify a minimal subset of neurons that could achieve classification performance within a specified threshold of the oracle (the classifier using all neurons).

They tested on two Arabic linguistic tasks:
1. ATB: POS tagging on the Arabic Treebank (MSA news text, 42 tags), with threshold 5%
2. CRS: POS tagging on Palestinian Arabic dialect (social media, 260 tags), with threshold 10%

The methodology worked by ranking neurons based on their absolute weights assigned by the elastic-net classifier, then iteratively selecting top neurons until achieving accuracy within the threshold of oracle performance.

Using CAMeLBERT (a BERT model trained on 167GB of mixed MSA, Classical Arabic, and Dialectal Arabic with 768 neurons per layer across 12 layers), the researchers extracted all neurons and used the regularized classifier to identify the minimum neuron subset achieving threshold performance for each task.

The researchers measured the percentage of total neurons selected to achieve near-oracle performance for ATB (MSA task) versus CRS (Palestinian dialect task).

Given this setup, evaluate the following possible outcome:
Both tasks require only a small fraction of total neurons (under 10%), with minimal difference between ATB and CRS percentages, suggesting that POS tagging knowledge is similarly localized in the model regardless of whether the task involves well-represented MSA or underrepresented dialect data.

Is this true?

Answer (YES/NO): NO